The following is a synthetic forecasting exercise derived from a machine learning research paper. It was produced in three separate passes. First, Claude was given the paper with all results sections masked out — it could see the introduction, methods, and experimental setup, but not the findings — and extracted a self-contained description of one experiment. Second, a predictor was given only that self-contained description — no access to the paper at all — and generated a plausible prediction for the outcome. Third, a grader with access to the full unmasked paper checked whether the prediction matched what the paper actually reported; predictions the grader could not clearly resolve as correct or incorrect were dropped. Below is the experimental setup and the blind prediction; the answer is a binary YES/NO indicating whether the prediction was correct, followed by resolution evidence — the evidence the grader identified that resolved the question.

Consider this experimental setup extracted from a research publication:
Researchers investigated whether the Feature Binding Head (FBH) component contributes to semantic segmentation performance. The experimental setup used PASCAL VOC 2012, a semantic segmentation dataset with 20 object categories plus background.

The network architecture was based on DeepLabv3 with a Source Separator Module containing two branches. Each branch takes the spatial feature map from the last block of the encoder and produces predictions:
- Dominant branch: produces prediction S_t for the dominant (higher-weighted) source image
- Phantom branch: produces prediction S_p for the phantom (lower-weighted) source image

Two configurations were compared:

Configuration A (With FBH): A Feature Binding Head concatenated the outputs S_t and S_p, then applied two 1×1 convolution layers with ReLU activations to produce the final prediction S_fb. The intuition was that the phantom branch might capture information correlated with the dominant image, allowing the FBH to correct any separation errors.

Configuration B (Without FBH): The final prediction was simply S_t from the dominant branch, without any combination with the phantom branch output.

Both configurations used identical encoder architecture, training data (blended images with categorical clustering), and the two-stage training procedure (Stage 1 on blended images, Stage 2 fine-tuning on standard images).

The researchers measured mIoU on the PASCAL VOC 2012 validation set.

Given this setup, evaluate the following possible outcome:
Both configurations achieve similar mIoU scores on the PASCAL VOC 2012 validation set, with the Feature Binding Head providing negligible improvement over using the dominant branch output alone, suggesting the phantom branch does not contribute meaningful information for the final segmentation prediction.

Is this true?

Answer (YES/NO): NO